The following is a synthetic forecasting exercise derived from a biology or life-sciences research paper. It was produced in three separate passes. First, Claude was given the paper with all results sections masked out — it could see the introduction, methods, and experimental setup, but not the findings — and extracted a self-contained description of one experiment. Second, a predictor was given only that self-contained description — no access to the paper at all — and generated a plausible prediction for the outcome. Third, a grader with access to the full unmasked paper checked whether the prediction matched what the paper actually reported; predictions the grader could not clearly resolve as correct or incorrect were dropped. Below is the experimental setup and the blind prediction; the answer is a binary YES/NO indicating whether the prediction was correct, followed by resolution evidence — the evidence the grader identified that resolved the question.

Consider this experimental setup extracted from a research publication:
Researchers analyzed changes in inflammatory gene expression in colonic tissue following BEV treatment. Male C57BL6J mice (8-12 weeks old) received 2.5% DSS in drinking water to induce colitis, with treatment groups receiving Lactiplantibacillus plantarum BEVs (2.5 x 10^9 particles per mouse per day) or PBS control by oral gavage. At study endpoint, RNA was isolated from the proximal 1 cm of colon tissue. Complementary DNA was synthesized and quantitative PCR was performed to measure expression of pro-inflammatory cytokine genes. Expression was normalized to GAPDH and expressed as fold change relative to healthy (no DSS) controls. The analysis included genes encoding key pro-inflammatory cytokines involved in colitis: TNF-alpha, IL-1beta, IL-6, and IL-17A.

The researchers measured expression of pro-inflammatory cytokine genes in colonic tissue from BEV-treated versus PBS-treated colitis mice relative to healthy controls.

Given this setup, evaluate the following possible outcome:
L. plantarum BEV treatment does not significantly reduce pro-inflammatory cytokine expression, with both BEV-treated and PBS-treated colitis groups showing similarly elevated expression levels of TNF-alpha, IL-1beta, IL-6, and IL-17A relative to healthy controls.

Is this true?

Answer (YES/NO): NO